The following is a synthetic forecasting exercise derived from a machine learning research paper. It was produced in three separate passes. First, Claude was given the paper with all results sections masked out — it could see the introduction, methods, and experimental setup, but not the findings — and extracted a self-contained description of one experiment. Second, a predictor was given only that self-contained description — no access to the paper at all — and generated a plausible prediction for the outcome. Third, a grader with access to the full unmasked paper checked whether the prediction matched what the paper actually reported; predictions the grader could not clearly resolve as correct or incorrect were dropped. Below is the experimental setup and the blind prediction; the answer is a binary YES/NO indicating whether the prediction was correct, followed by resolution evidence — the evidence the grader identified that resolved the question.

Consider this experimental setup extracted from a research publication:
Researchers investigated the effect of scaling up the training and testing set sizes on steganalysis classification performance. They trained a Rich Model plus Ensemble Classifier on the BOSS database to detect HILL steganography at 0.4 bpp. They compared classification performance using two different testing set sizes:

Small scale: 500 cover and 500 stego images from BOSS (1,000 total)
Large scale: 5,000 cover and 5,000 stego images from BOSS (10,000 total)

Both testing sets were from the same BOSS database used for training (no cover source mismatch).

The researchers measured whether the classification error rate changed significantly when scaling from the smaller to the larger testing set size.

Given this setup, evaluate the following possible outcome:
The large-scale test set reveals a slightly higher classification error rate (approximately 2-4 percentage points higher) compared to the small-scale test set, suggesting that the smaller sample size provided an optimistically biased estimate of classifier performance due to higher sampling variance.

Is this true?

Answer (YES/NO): NO